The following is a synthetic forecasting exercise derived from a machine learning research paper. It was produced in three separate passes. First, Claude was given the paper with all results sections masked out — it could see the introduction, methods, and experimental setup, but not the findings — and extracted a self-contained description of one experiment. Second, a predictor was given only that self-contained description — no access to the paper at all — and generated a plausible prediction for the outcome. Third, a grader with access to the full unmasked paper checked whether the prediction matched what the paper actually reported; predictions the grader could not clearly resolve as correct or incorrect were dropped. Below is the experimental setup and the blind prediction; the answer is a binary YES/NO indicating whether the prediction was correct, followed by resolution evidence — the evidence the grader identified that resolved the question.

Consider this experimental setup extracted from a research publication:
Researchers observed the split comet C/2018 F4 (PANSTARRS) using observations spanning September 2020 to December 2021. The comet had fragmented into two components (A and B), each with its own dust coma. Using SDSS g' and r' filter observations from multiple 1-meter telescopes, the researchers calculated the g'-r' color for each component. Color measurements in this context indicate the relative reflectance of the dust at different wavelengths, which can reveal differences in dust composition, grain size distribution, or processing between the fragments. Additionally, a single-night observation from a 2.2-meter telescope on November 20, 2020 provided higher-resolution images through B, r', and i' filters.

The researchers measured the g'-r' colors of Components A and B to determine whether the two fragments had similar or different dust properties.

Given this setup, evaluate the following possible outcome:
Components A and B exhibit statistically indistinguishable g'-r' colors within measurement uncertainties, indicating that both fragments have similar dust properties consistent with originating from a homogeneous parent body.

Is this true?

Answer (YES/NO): YES